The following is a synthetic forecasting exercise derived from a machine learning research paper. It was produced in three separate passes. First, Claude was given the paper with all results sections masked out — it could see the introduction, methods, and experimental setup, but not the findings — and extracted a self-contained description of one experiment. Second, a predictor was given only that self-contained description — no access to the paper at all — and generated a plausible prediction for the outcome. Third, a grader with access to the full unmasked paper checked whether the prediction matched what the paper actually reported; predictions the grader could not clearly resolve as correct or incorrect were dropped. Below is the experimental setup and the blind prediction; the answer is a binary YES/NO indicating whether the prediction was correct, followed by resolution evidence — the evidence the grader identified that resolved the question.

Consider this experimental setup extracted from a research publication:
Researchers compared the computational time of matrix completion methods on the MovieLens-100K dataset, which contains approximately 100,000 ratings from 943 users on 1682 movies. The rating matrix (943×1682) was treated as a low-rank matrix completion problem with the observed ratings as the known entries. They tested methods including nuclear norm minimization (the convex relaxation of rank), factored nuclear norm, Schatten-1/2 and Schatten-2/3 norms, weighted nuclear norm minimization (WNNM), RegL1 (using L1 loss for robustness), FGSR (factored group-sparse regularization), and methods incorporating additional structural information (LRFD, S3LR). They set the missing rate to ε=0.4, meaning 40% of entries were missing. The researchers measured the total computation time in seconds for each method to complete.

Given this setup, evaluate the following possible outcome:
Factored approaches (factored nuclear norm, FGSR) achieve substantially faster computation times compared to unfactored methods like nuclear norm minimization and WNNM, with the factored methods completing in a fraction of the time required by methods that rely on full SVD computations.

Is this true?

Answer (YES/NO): NO